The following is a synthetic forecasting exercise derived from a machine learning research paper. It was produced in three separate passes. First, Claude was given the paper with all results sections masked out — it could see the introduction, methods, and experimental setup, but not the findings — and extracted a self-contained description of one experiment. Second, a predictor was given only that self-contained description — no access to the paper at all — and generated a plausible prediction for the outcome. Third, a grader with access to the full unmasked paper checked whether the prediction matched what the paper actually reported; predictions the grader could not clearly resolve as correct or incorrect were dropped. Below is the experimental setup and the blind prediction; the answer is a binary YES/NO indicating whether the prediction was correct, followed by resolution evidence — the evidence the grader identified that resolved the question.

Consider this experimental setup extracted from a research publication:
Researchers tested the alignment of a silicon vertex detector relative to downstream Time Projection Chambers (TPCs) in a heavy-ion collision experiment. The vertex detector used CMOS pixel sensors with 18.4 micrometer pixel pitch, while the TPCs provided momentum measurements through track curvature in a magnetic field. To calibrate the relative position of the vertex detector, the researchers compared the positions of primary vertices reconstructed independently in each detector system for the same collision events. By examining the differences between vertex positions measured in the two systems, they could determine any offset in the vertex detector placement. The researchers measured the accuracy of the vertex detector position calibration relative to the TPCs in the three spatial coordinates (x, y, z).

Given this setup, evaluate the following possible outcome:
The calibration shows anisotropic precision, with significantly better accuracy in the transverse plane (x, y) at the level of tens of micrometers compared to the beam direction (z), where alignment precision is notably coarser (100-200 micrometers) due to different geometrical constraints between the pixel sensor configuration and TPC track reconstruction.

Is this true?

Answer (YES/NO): NO